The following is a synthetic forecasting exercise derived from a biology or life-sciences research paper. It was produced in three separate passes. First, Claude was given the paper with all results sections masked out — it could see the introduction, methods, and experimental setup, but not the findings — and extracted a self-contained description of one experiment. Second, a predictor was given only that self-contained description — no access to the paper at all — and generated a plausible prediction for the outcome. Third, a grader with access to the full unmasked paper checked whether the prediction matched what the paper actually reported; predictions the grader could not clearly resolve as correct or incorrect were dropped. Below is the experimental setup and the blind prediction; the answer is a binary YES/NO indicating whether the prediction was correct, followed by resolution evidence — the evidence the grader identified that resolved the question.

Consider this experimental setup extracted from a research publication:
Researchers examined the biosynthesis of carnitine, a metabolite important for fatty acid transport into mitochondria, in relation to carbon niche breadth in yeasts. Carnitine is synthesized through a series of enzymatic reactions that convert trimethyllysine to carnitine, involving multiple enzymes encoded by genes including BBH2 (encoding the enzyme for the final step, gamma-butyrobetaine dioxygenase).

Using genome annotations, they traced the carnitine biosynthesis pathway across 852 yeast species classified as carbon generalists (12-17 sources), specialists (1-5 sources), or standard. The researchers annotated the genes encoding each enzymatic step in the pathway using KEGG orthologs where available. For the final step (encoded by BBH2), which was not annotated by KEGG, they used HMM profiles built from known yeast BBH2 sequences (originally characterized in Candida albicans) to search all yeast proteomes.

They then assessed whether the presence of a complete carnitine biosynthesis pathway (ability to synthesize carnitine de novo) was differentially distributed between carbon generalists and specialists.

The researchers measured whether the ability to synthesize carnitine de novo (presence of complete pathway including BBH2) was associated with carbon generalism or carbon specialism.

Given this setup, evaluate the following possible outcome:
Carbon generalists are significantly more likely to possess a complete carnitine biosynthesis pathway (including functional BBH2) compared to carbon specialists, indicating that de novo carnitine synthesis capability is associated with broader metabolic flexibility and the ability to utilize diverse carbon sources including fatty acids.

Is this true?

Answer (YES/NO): YES